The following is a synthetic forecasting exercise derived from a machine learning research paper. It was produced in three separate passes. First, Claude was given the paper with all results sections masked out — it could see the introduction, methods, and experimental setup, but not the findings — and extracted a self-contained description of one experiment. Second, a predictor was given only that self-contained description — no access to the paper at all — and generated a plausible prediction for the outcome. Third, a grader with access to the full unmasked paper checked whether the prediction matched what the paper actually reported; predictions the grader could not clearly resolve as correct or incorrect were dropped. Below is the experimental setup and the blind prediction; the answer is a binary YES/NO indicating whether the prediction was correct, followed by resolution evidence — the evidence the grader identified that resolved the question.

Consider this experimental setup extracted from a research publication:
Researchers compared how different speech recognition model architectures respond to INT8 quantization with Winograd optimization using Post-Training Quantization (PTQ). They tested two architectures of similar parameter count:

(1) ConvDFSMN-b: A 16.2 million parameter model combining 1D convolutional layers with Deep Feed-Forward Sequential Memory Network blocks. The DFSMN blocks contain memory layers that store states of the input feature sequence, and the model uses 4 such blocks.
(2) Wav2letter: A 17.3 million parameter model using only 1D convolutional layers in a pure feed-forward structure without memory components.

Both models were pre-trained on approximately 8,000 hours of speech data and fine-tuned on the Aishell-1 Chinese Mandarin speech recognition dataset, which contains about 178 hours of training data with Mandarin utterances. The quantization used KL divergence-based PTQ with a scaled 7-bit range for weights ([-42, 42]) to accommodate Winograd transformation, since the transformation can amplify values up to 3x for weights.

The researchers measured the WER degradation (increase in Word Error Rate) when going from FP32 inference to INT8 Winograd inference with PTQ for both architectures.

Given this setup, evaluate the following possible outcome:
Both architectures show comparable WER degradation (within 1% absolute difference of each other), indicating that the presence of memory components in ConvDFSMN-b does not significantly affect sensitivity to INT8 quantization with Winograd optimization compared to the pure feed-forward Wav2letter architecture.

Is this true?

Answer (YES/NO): YES